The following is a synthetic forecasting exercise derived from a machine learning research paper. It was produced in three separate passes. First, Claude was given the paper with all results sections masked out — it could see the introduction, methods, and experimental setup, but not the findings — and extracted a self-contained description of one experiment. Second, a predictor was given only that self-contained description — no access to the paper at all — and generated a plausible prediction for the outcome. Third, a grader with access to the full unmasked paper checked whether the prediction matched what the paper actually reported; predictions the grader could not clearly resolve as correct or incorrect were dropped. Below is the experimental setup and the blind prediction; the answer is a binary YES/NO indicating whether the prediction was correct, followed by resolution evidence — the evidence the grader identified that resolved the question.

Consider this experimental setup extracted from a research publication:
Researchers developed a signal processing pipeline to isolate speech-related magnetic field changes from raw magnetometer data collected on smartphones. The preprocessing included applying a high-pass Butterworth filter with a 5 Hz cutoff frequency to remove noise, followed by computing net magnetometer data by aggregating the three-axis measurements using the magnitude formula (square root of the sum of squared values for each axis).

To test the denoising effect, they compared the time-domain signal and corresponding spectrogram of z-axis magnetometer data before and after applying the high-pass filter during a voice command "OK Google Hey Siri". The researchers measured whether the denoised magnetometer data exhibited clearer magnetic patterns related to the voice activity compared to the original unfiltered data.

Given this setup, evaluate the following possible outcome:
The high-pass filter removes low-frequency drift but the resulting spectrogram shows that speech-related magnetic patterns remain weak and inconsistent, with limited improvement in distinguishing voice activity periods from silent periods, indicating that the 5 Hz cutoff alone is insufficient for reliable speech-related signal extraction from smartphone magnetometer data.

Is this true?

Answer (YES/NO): NO